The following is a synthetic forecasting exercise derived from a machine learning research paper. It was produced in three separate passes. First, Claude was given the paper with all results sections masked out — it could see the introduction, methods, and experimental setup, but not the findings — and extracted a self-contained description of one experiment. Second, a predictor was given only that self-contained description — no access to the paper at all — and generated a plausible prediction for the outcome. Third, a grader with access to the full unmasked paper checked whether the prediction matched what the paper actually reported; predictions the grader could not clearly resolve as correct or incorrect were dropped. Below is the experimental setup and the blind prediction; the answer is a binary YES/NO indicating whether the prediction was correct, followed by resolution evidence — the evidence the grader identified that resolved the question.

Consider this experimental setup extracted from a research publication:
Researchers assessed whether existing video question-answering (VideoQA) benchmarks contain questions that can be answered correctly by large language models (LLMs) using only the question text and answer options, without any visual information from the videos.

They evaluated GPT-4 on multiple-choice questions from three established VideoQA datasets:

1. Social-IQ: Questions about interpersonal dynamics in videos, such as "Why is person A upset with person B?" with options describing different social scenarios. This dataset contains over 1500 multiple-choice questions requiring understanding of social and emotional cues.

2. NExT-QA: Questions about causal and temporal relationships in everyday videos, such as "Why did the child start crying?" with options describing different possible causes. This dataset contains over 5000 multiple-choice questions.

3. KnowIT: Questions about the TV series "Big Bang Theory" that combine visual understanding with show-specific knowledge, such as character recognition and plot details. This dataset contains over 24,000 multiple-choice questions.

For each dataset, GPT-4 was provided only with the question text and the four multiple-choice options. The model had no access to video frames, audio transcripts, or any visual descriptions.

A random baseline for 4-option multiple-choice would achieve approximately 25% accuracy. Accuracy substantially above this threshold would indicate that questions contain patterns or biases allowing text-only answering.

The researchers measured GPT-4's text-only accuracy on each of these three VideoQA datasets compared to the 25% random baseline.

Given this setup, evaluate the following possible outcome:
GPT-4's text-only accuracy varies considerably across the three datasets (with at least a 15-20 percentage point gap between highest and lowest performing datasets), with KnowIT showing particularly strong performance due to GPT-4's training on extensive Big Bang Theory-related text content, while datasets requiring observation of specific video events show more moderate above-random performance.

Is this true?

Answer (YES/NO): NO